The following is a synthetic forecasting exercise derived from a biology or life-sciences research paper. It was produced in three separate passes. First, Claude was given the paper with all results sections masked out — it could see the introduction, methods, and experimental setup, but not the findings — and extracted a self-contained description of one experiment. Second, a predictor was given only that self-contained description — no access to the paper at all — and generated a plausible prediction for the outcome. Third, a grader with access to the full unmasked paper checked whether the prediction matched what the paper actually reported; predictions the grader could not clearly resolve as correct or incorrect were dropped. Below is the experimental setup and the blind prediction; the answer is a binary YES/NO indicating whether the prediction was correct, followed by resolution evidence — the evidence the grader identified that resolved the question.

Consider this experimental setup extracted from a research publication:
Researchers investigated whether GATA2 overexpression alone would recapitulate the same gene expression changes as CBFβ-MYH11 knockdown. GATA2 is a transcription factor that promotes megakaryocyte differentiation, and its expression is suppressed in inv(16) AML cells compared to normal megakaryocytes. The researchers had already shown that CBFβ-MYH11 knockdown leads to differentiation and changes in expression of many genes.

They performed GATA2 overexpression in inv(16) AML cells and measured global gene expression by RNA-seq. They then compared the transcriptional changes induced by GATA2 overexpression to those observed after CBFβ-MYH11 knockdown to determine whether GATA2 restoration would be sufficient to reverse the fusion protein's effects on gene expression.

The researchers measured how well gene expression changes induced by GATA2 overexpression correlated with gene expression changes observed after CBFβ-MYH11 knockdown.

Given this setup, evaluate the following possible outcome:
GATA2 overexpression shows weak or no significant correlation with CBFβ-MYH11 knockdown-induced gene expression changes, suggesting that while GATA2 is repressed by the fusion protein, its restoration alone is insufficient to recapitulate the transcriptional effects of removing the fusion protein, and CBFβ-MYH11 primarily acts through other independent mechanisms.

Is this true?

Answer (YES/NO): NO